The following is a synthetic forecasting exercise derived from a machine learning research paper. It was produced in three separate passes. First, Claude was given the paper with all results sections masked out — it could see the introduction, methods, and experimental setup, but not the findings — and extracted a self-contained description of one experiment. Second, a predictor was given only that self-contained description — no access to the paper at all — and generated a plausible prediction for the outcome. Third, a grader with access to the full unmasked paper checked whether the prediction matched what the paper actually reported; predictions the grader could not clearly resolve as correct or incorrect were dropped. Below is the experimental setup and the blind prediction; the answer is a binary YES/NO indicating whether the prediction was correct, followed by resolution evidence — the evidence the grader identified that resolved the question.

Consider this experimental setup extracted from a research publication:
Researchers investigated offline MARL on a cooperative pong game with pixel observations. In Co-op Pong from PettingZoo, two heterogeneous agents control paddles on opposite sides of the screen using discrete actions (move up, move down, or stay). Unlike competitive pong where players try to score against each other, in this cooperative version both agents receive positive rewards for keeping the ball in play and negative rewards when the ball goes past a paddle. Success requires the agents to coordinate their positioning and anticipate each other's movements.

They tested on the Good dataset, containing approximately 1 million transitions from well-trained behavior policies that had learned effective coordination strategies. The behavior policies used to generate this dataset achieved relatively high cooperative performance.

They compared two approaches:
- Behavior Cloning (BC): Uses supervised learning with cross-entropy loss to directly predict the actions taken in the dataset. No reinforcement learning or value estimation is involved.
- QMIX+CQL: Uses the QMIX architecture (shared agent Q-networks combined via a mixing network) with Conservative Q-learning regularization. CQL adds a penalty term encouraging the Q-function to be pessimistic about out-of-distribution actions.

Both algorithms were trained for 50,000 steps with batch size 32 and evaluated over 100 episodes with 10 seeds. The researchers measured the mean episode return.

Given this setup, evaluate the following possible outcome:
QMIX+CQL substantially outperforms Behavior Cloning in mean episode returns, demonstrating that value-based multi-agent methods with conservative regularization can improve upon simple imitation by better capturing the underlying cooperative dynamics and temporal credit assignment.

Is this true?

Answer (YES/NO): YES